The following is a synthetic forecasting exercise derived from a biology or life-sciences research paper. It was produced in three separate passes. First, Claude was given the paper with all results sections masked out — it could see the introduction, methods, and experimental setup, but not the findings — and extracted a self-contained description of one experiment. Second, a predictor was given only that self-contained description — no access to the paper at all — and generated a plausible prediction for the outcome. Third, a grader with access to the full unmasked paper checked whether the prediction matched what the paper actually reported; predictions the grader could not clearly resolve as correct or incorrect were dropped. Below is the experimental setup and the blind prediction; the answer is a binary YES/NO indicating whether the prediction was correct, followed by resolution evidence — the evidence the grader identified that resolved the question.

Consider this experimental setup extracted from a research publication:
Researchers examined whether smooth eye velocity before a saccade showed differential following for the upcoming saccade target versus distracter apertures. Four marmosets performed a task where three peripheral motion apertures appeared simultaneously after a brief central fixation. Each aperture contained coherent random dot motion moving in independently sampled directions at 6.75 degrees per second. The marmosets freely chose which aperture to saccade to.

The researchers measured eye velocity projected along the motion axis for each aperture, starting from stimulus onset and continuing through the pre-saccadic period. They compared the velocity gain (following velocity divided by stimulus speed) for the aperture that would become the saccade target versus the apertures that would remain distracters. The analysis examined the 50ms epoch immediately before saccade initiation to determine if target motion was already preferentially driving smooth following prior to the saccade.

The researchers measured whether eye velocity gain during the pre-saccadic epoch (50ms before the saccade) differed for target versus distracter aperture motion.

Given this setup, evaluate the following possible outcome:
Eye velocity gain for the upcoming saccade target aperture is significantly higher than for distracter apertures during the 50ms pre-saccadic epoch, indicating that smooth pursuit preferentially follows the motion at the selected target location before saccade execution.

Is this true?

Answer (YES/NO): NO